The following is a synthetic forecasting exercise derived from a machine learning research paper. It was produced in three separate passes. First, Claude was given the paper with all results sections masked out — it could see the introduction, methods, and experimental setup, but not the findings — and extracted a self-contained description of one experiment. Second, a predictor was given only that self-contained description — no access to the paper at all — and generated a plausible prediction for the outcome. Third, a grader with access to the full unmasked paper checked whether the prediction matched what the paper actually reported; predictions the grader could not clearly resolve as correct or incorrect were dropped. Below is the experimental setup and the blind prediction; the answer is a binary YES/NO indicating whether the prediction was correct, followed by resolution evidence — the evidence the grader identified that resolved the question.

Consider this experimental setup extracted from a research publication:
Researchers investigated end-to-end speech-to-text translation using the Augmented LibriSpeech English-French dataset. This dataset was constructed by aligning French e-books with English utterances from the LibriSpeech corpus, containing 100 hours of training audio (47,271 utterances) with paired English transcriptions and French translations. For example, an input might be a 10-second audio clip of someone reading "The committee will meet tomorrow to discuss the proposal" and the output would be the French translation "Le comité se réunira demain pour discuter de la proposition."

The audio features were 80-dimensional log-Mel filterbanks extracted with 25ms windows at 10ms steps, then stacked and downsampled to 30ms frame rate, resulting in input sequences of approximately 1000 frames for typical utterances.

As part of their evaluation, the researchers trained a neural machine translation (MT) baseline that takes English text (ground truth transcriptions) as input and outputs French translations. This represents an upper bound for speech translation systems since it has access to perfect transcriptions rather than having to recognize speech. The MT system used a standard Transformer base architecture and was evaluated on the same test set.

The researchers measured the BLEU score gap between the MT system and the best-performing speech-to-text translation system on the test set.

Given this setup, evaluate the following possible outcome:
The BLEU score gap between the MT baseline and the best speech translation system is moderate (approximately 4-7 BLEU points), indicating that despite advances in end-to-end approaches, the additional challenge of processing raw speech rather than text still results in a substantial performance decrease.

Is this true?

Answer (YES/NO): YES